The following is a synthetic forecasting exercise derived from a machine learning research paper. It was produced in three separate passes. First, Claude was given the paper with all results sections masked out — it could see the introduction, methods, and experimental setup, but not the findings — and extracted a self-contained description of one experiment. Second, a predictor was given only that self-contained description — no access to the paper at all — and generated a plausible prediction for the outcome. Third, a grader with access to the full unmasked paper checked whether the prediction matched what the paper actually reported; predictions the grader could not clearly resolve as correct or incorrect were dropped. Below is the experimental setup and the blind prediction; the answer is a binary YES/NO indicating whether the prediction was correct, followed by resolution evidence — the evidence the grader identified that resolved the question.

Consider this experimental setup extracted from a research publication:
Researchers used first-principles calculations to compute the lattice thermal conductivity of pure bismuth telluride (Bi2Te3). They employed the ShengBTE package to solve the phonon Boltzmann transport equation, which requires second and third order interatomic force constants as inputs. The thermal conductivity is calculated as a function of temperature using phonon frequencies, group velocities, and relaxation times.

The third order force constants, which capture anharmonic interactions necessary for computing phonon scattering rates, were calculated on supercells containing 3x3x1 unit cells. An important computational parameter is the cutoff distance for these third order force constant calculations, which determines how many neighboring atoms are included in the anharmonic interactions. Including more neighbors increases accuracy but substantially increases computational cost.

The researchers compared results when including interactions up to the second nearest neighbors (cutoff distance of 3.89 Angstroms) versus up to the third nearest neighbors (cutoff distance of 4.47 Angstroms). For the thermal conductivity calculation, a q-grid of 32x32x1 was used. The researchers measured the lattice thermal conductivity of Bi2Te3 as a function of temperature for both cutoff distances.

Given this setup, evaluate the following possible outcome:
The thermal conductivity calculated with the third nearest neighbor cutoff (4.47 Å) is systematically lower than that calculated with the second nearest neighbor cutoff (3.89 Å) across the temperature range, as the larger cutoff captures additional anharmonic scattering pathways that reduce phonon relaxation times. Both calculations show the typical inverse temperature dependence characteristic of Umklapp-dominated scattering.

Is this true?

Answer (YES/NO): NO